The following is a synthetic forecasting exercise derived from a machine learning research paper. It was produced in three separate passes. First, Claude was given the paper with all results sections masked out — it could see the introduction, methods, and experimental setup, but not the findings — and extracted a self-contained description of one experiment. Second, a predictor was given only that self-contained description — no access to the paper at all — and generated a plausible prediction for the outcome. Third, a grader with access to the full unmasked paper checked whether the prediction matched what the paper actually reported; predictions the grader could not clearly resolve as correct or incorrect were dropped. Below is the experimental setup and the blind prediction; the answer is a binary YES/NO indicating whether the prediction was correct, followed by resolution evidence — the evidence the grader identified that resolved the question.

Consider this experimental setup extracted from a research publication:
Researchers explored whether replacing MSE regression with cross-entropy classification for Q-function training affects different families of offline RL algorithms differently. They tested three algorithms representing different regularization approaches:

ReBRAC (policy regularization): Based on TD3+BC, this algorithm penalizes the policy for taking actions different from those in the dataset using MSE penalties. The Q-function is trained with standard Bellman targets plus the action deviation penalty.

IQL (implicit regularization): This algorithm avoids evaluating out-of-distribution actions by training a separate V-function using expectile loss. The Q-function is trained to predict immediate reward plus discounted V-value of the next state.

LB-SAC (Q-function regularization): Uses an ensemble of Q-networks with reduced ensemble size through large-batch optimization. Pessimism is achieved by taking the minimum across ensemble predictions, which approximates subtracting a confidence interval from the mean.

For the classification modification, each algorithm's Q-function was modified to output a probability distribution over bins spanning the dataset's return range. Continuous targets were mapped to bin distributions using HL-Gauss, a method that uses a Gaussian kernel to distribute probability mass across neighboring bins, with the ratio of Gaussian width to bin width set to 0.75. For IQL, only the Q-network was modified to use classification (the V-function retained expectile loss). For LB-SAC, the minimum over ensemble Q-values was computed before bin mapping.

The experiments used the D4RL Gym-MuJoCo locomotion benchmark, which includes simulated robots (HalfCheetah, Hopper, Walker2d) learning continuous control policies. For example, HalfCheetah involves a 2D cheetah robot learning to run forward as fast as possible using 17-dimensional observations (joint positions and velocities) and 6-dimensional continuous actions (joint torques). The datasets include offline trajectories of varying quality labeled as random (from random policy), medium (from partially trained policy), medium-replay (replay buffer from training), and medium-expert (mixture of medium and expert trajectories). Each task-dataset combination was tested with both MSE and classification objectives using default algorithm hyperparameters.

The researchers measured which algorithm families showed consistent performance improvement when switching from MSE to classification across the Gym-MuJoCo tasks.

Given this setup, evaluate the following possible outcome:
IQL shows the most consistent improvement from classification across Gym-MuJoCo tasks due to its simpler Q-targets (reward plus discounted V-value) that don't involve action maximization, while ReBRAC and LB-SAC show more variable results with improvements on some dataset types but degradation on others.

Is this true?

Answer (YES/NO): NO